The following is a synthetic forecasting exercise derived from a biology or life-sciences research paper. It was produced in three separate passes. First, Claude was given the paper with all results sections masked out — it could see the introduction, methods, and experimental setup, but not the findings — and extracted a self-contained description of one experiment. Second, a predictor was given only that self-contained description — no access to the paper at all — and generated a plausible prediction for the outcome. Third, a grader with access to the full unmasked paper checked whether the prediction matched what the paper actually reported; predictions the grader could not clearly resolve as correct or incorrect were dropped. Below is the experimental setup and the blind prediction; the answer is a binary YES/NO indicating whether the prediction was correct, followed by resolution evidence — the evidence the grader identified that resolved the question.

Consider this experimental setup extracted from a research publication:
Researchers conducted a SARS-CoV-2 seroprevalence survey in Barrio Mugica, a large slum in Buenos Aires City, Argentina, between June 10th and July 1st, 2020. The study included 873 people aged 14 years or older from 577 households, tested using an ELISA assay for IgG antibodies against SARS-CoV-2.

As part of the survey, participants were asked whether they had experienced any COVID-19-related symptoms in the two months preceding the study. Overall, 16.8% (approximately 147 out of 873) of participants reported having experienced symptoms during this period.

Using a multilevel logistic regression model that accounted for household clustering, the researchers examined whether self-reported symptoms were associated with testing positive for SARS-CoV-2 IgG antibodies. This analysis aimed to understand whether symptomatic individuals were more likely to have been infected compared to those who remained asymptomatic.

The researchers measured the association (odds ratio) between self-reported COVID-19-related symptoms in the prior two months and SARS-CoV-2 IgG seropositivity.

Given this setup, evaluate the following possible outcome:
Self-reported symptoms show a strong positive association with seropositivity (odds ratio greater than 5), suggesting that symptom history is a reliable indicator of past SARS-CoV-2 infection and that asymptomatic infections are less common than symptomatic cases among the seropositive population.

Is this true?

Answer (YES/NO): NO